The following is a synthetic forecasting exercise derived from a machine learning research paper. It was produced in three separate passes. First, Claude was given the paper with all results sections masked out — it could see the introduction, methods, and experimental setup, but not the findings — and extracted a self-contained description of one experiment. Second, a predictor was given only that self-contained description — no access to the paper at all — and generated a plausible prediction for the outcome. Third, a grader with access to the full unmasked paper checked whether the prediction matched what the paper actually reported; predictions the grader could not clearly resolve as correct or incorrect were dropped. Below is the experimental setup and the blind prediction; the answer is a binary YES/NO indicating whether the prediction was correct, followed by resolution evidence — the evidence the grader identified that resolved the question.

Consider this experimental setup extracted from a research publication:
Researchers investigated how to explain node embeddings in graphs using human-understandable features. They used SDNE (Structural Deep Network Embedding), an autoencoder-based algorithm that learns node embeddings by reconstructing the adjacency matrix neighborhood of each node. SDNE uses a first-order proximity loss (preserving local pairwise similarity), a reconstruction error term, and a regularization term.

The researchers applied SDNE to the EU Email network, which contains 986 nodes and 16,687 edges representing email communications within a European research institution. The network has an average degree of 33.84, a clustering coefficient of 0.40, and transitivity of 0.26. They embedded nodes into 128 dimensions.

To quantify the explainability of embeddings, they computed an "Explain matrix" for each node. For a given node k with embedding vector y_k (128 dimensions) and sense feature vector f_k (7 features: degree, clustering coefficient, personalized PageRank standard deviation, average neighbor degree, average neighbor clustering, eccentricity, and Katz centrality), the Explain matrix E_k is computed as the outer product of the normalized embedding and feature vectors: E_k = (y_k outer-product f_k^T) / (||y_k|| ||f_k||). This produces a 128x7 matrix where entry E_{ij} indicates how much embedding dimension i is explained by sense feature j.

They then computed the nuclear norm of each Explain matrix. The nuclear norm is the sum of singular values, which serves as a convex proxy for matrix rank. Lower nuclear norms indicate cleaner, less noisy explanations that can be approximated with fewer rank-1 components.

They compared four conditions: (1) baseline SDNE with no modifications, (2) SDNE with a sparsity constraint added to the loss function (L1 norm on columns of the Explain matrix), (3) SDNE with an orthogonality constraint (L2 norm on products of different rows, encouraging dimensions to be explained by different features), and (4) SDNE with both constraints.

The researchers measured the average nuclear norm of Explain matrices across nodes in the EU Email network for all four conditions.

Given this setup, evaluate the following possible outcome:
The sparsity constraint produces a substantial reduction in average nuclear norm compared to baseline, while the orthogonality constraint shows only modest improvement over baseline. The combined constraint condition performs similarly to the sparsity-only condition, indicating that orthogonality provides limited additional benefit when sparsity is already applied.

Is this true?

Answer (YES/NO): NO